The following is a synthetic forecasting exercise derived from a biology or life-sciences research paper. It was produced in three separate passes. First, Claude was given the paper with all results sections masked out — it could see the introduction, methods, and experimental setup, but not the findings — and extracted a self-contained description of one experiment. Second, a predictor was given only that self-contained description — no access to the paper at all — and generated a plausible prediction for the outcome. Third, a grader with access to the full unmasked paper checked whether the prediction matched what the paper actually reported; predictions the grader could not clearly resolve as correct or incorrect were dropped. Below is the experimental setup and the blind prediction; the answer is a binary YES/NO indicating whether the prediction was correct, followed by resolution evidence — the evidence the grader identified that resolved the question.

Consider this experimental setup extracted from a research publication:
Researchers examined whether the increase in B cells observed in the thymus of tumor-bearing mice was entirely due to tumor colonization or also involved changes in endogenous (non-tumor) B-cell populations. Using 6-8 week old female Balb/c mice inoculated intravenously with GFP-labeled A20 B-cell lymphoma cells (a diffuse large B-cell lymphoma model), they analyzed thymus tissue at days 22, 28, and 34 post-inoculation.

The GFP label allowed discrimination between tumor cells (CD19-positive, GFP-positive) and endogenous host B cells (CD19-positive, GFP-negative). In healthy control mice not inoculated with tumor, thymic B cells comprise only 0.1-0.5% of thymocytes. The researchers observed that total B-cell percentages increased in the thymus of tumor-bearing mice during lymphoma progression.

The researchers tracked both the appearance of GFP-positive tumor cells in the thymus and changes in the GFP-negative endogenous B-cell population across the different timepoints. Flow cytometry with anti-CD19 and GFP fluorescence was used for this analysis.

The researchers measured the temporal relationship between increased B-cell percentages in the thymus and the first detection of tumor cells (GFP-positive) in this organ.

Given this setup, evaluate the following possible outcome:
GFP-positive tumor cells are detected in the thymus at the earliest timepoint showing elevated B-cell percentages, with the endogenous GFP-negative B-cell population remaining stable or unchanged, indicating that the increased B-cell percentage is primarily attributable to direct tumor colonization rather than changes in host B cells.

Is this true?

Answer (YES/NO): NO